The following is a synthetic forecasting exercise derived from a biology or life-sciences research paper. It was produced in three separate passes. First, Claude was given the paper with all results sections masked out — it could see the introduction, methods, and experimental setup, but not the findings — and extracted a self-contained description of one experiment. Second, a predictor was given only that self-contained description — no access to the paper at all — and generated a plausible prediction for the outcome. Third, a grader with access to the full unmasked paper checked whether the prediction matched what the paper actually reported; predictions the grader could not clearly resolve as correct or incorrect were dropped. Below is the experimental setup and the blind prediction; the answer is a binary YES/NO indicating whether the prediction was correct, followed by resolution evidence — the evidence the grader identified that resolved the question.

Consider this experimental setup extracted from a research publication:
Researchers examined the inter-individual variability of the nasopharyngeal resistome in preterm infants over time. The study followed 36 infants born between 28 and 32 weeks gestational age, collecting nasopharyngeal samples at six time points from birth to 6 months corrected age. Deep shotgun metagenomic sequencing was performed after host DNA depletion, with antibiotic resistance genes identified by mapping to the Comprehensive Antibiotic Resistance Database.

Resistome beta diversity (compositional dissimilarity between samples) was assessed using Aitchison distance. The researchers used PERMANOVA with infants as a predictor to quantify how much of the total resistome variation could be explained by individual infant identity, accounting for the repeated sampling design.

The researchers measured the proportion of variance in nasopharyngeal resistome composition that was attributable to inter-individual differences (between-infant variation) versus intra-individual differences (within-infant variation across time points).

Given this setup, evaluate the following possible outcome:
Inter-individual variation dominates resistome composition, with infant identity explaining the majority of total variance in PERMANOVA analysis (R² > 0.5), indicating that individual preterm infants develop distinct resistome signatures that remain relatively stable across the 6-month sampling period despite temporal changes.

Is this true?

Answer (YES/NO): NO